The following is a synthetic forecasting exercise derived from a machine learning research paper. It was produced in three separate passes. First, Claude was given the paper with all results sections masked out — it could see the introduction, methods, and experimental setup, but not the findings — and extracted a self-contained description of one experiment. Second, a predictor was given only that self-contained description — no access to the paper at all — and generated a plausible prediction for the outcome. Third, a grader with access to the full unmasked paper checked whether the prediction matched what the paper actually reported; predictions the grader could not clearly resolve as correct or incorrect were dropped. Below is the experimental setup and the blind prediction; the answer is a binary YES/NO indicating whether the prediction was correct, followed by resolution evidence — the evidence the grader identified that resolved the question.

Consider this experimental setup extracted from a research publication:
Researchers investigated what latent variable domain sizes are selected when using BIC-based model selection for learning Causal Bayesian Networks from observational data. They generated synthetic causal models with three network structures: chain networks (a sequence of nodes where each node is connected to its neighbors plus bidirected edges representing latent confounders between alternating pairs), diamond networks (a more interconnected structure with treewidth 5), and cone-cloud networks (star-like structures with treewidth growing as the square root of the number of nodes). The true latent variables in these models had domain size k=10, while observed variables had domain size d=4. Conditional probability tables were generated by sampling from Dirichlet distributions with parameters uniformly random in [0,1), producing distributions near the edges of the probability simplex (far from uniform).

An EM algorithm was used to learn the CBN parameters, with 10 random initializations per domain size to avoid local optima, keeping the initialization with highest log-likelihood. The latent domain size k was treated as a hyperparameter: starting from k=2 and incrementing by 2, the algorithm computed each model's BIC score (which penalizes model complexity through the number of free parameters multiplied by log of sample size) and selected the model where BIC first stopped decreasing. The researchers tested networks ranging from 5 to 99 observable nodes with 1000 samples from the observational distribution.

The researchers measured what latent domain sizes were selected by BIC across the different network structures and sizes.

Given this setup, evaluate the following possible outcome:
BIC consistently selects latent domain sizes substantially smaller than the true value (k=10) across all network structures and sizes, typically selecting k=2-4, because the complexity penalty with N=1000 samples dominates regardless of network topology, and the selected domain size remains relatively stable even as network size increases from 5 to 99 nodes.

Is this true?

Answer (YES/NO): NO